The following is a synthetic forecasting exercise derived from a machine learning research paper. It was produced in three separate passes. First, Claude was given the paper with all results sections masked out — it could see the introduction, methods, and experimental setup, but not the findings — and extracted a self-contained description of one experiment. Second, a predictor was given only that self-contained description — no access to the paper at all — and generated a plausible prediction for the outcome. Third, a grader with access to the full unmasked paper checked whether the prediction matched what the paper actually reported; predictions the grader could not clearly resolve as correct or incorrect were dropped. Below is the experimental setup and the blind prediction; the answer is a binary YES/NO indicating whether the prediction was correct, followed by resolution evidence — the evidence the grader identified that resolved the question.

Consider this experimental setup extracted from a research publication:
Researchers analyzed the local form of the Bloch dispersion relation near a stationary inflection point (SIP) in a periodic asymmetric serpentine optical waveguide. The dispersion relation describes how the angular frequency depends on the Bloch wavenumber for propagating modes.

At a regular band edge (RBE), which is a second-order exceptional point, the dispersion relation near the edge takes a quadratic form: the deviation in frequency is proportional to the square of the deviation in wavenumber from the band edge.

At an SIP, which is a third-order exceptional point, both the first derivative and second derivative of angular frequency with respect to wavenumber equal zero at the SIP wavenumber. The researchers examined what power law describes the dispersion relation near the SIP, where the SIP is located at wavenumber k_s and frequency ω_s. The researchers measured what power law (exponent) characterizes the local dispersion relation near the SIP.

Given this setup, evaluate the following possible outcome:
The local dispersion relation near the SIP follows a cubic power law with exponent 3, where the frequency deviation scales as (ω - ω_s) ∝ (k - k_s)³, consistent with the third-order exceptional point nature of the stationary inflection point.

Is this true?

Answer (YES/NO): YES